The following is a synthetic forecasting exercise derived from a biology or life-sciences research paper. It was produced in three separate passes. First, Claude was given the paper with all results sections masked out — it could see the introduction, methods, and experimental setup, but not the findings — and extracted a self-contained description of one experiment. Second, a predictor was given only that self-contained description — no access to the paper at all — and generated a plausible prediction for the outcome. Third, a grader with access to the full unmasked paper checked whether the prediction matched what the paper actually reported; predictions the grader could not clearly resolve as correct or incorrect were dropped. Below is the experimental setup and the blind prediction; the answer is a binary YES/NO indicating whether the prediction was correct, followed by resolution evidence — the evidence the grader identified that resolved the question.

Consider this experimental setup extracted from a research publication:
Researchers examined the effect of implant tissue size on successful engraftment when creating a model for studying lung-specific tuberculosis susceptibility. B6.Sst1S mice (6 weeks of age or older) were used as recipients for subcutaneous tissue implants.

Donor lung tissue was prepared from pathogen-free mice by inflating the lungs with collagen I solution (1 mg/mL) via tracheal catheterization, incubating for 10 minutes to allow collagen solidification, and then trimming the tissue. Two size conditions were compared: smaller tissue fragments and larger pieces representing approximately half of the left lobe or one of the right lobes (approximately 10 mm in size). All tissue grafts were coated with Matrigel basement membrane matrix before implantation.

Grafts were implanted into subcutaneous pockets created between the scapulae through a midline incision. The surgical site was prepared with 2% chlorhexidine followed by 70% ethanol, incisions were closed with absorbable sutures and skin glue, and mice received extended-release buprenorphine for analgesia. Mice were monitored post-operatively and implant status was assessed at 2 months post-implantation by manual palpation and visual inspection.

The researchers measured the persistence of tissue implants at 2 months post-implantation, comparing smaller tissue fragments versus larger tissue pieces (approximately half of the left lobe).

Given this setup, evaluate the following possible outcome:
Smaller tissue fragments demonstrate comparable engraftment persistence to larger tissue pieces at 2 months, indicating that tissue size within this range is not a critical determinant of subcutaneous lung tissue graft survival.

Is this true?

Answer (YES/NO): NO